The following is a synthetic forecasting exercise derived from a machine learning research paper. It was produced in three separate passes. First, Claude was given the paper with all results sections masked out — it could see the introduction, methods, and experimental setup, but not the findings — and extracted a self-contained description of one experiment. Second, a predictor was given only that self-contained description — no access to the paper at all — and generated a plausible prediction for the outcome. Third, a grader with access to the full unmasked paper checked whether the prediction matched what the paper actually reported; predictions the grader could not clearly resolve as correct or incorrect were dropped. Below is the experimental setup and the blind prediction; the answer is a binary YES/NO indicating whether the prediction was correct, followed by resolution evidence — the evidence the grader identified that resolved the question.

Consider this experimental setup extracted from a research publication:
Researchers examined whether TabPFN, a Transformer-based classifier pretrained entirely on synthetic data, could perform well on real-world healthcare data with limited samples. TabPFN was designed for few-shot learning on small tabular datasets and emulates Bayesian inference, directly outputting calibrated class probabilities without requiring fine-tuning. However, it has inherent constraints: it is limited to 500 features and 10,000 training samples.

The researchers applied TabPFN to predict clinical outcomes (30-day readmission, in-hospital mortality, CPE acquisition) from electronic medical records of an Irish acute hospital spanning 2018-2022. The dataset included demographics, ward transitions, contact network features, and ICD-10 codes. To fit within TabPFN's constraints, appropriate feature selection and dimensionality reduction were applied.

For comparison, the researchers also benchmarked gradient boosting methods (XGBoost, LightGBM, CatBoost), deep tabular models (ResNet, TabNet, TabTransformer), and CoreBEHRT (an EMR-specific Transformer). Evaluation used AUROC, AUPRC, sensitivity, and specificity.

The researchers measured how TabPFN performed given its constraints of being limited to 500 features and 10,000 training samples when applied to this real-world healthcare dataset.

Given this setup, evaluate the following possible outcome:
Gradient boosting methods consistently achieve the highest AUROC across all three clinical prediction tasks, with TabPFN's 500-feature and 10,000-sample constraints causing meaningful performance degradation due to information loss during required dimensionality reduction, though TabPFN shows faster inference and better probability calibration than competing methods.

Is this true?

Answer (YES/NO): NO